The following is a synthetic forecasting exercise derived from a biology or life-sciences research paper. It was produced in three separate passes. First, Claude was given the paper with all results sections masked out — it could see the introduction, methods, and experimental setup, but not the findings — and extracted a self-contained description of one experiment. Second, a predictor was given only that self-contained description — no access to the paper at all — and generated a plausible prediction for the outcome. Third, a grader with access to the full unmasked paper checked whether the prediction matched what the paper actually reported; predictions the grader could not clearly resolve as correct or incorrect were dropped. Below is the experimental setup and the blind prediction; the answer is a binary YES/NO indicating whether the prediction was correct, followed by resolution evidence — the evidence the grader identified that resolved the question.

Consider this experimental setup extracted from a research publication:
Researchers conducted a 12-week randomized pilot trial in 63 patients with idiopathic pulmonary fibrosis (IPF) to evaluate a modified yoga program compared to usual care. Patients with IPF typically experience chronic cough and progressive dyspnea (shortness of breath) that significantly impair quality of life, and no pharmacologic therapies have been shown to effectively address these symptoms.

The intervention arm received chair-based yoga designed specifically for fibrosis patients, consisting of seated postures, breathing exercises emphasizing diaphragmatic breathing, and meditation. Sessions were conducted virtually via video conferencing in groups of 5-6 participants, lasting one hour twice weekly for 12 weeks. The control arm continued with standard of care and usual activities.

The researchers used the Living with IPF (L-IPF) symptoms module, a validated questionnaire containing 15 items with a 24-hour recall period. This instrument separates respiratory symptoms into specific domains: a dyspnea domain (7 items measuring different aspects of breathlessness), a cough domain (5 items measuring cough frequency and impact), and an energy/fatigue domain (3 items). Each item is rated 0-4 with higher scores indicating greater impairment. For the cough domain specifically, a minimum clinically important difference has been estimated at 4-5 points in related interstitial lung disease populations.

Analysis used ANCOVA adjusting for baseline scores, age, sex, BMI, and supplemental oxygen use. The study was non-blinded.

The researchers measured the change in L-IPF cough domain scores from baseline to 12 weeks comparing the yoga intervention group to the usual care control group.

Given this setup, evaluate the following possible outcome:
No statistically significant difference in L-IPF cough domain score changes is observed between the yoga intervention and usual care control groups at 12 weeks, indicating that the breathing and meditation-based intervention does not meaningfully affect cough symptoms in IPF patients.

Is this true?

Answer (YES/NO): NO